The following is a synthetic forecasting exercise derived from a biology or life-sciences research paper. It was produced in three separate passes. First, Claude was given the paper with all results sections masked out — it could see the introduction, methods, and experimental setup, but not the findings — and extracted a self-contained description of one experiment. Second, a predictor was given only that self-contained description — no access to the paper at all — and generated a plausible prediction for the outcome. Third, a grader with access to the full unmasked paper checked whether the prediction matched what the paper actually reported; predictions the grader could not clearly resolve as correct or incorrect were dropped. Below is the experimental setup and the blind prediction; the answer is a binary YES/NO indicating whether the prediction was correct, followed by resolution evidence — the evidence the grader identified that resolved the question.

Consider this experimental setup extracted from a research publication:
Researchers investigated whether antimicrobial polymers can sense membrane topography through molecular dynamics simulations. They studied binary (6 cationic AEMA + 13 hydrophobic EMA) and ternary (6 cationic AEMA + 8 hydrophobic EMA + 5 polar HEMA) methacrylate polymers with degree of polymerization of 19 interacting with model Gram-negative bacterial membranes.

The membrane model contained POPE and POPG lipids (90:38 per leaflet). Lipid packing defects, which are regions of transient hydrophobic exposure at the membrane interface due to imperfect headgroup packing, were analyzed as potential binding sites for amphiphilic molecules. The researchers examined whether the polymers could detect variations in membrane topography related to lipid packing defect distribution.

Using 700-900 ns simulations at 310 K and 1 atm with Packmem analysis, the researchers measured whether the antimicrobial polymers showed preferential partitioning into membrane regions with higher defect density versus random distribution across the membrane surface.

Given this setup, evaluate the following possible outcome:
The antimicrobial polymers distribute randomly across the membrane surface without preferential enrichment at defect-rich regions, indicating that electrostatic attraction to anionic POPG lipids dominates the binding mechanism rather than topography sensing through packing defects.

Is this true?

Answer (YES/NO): NO